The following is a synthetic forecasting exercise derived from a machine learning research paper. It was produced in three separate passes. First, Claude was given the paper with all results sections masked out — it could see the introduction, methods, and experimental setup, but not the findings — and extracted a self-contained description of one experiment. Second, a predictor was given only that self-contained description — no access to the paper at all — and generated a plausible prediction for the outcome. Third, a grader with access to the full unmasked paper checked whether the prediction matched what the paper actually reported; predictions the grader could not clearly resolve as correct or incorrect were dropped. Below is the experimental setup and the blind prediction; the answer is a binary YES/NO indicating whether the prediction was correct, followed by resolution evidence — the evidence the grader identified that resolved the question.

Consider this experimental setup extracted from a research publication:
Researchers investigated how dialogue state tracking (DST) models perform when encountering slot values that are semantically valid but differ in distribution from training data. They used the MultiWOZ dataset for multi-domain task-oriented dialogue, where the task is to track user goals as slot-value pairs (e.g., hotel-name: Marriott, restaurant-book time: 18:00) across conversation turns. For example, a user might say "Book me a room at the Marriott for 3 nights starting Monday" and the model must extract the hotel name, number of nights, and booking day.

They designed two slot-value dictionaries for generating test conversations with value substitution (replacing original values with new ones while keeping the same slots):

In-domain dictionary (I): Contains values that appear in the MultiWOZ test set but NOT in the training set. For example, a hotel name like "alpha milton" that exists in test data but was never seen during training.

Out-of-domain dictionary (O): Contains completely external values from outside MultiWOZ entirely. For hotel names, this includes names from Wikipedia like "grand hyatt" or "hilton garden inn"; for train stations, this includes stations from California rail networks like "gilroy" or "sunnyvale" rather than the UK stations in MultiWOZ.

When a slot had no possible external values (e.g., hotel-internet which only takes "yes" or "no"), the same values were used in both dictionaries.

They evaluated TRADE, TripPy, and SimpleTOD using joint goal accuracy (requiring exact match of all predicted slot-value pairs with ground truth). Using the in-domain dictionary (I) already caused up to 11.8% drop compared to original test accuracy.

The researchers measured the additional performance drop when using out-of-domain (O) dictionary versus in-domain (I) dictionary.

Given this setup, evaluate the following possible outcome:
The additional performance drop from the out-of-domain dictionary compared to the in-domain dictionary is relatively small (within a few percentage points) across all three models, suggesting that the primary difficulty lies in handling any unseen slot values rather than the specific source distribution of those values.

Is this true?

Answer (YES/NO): NO